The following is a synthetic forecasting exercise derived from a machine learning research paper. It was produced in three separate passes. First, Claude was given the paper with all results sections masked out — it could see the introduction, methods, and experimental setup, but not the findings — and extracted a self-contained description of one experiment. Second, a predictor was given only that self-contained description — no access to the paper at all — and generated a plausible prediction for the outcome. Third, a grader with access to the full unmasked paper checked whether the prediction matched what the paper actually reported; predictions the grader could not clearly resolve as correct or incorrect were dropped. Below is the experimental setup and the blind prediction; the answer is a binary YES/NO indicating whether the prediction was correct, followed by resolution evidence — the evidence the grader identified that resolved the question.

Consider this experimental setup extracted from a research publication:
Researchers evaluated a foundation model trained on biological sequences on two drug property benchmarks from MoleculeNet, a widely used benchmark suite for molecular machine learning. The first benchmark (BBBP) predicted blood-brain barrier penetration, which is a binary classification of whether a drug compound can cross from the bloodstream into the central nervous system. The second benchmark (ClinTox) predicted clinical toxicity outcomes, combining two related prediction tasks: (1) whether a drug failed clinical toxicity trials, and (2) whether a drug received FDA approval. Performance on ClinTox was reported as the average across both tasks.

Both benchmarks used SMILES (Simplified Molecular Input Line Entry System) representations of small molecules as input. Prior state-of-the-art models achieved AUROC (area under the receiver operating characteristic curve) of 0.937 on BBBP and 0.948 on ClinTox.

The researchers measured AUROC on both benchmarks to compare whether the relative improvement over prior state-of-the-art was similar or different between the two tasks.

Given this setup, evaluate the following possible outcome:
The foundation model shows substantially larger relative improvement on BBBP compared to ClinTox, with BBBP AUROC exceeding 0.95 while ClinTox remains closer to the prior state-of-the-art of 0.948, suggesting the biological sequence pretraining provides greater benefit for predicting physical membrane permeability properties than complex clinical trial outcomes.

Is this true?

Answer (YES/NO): NO